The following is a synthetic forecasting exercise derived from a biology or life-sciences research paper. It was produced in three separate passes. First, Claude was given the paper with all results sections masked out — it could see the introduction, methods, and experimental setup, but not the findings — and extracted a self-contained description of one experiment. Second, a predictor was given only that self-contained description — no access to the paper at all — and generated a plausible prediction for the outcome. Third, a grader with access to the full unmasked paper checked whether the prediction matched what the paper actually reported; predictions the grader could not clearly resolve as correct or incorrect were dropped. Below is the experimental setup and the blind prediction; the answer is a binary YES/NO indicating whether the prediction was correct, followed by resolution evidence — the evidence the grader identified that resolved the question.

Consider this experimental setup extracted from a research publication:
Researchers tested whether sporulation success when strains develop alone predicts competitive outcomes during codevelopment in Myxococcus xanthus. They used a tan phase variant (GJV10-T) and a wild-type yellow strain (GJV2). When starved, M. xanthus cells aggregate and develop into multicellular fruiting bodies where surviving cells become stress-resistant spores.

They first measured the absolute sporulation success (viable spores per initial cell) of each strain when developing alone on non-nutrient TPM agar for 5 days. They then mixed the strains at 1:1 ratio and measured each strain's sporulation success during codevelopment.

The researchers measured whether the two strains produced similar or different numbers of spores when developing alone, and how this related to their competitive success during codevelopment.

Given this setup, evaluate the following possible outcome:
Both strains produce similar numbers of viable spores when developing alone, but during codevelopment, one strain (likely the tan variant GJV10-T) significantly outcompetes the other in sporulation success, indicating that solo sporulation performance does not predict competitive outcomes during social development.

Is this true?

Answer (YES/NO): NO